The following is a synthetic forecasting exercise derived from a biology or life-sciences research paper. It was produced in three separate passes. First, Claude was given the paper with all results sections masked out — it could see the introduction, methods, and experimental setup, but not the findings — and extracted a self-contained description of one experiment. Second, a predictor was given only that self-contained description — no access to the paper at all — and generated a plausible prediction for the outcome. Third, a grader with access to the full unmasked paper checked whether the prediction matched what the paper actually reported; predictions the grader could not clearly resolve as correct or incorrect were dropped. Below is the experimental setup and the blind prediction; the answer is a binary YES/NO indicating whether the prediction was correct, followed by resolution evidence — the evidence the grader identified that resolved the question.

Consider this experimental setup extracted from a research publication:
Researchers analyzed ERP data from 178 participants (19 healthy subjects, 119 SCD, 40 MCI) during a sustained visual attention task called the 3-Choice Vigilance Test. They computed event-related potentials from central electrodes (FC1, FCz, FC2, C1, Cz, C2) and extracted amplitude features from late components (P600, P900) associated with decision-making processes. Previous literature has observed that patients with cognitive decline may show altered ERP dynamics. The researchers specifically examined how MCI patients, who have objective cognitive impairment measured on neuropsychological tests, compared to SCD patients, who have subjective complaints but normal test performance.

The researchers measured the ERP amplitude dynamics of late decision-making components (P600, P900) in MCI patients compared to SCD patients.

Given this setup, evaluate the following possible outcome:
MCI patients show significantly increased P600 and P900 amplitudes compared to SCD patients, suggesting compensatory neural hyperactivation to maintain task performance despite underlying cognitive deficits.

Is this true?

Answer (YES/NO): YES